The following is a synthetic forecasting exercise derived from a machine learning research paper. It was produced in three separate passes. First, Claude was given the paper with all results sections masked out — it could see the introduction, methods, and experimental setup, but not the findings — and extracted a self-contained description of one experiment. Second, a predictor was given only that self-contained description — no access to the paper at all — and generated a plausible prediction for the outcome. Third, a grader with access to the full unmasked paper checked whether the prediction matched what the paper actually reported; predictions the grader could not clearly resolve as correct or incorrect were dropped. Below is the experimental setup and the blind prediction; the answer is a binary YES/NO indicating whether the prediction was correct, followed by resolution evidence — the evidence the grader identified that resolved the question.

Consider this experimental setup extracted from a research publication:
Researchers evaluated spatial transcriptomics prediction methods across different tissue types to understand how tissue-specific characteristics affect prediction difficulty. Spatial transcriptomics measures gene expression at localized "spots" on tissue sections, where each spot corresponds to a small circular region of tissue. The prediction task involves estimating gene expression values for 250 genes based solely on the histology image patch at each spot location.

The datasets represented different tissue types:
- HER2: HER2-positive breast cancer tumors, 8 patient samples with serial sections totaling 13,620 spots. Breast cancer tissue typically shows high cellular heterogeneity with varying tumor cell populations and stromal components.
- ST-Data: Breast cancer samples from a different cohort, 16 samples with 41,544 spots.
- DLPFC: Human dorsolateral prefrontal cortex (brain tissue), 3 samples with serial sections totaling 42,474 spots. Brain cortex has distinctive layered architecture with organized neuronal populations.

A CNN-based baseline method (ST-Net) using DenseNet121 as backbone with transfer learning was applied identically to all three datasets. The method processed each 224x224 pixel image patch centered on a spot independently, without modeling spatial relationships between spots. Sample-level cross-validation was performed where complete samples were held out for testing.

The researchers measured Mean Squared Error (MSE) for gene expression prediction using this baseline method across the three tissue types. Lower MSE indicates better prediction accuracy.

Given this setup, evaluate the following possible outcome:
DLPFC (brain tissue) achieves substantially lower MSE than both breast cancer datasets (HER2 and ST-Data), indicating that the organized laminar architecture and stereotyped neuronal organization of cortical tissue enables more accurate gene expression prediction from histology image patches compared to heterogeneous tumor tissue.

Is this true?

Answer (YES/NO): YES